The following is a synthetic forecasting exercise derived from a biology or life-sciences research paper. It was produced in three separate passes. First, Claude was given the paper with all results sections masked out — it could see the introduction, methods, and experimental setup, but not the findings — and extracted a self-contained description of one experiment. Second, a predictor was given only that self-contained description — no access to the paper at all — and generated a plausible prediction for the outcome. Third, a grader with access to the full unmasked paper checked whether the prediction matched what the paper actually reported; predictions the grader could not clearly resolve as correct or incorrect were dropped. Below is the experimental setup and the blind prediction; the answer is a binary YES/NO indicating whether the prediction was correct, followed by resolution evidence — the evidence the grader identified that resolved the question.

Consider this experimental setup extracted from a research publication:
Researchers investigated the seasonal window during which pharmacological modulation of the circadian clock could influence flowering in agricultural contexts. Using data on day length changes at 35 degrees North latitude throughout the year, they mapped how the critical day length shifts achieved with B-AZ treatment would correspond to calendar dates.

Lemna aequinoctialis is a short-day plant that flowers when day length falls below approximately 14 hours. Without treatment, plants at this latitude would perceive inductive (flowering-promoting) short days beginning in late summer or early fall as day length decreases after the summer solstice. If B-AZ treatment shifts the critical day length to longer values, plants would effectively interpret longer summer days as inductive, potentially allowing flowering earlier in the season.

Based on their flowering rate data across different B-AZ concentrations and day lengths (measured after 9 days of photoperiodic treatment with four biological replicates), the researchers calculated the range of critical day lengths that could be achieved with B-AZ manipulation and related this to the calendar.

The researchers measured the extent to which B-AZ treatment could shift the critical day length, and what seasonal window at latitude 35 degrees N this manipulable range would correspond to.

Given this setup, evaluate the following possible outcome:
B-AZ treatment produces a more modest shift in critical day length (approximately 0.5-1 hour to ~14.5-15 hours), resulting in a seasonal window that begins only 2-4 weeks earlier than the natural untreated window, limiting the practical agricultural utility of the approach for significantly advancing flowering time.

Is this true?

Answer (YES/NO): NO